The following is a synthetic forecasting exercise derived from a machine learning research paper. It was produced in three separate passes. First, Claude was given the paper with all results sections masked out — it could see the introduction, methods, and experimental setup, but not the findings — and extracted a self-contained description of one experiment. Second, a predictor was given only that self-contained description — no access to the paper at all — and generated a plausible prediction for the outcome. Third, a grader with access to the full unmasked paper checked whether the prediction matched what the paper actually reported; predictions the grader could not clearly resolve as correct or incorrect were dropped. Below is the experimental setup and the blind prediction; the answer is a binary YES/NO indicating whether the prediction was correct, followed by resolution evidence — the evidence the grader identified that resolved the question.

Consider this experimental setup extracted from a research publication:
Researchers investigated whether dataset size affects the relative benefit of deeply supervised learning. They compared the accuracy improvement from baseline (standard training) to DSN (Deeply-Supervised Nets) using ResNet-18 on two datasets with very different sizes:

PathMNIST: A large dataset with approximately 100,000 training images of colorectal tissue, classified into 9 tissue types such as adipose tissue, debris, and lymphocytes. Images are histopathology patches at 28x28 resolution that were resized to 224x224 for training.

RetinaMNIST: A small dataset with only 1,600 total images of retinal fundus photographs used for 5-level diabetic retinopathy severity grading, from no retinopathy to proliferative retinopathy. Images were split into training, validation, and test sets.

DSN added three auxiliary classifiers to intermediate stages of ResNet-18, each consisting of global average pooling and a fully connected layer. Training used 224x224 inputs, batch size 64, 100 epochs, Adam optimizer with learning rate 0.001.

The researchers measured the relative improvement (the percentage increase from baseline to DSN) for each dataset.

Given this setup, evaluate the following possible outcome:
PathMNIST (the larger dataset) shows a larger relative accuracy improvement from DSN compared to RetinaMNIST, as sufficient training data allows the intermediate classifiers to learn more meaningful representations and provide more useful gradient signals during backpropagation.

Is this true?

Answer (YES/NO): NO